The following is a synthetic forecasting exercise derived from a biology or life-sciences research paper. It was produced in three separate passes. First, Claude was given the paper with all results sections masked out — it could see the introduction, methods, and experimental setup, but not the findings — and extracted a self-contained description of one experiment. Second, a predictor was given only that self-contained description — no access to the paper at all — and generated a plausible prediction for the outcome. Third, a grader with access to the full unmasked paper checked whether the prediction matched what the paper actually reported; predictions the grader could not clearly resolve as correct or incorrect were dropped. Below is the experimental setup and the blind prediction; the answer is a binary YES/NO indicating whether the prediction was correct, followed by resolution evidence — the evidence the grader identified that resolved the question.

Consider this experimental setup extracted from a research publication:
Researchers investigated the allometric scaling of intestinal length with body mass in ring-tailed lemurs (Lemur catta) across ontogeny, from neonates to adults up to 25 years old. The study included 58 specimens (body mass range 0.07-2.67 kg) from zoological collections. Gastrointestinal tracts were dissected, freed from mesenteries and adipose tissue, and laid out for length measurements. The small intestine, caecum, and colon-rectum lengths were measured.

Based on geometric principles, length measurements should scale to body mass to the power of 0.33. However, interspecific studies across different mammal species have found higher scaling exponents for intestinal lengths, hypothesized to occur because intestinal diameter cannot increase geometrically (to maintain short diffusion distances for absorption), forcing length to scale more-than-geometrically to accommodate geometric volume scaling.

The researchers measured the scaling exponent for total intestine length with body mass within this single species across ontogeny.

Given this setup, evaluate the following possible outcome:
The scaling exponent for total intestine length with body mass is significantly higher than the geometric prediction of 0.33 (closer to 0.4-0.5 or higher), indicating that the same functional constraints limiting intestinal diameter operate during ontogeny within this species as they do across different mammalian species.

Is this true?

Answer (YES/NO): YES